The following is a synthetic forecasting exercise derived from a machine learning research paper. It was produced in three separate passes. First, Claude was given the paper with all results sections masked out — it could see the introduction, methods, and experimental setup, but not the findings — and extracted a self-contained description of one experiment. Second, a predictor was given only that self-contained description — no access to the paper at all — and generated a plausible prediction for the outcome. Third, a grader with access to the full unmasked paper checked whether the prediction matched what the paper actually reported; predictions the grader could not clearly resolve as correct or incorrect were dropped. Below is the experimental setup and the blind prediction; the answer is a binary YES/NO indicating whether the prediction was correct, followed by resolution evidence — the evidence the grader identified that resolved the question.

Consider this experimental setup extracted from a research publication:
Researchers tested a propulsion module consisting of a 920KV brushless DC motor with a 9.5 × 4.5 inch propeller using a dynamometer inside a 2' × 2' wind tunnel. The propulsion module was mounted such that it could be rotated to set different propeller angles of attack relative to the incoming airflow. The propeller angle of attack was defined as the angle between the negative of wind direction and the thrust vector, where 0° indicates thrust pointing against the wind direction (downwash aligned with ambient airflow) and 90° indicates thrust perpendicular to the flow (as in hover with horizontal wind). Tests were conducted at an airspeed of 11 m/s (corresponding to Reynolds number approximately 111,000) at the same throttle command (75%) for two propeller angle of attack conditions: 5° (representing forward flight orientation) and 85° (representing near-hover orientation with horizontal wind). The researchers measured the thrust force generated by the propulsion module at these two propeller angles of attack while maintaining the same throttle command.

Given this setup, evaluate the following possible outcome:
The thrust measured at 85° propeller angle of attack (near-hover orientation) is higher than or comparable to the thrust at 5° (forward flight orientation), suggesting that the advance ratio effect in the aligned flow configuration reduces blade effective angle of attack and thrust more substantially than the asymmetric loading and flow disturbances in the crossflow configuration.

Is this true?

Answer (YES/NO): YES